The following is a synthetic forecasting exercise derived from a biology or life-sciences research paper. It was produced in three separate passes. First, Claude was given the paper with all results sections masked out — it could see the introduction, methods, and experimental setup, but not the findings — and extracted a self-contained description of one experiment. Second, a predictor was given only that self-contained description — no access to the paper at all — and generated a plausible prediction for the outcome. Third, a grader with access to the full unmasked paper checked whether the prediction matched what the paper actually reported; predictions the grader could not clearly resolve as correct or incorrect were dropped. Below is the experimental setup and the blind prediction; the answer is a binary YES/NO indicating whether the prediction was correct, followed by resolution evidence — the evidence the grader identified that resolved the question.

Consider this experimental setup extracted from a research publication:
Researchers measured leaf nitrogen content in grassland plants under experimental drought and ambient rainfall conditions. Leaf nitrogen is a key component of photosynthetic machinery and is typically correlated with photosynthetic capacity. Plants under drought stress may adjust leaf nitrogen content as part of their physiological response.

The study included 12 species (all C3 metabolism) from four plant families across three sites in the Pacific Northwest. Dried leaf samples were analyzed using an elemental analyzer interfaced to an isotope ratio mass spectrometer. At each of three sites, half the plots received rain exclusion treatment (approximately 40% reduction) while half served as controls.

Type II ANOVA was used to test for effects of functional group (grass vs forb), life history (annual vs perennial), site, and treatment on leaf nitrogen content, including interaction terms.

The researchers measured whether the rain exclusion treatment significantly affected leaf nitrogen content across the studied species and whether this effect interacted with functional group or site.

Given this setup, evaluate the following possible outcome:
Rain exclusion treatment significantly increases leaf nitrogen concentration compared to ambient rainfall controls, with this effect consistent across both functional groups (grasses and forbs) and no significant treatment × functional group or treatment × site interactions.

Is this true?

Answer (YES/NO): NO